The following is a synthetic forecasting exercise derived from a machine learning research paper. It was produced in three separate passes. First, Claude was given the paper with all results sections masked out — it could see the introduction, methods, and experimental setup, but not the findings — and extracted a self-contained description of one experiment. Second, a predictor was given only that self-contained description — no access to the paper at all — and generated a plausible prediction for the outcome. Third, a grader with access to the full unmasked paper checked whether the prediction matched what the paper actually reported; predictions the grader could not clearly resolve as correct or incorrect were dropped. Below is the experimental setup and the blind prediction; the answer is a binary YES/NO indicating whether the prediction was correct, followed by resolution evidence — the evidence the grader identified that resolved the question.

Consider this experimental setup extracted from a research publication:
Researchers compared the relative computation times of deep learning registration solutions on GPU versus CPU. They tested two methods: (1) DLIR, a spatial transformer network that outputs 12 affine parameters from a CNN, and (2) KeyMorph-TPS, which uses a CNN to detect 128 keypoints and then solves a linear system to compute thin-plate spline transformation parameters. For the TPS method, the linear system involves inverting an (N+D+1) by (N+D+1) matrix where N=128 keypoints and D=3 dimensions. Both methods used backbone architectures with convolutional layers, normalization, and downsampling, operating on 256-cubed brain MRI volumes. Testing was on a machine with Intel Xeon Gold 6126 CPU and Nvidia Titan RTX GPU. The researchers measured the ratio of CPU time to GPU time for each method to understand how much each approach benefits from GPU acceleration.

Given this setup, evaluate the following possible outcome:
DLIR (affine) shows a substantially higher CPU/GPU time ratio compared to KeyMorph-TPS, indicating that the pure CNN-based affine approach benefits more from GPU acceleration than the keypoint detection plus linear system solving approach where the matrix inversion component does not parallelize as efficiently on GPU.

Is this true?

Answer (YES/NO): YES